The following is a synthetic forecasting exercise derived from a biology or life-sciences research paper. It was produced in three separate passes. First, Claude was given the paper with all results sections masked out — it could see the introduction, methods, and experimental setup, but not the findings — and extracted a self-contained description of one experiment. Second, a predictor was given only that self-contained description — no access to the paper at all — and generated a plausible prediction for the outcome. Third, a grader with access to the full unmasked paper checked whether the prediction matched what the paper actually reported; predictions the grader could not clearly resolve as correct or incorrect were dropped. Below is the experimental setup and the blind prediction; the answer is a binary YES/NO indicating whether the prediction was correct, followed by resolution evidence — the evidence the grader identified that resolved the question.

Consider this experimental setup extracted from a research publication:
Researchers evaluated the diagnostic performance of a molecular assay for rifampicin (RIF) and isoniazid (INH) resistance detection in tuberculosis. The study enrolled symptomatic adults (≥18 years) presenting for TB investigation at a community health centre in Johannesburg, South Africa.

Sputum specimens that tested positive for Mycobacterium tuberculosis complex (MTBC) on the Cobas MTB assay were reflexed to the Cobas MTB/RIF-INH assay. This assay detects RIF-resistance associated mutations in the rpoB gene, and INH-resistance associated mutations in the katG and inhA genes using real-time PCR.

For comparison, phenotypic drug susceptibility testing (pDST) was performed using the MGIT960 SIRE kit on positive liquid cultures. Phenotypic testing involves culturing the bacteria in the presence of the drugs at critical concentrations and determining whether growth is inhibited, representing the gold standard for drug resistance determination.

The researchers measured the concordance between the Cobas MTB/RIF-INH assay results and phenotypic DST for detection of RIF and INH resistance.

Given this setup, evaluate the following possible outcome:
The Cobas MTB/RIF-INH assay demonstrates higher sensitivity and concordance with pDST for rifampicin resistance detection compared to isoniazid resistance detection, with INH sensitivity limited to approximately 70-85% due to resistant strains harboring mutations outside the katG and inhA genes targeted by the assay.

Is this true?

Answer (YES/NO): NO